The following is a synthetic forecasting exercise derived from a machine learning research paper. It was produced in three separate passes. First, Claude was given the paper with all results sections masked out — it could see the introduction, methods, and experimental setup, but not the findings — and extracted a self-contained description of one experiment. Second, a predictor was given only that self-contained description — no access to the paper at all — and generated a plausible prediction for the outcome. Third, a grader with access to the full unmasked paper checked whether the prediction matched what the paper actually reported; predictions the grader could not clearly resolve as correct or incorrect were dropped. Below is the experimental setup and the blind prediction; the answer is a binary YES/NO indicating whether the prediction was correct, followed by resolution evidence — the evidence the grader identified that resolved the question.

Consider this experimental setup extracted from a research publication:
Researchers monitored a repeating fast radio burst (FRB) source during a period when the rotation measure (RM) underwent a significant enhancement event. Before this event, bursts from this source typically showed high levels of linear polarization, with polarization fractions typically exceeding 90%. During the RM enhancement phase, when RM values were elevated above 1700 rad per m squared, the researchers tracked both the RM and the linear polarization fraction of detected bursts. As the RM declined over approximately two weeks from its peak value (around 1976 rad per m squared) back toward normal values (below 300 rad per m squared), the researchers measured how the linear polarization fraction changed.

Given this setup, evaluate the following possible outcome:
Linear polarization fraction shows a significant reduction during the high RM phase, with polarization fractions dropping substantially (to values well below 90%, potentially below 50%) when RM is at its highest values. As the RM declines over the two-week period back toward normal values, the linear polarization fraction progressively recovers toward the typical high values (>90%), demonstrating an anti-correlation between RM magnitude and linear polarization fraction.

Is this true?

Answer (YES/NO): NO